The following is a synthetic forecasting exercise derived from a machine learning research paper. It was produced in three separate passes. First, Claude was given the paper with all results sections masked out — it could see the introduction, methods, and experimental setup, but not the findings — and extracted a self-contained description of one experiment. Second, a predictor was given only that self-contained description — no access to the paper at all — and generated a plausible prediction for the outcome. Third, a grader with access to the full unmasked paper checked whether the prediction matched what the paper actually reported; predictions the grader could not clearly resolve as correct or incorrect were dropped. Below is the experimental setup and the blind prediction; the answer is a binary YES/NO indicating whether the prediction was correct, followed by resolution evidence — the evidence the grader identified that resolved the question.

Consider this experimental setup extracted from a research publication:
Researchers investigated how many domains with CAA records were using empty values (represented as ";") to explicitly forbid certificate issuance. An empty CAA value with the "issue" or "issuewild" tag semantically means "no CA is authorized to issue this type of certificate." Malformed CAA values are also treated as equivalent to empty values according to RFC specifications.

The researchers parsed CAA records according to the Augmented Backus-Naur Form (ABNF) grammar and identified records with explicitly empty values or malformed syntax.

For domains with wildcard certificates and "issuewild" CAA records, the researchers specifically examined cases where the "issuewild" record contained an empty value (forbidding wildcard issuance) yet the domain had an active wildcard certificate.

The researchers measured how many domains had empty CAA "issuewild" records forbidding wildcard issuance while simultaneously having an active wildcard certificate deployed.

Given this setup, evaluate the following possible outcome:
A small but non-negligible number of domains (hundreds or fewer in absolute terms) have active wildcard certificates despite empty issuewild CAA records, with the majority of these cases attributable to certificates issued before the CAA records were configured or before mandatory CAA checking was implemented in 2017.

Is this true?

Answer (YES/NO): NO